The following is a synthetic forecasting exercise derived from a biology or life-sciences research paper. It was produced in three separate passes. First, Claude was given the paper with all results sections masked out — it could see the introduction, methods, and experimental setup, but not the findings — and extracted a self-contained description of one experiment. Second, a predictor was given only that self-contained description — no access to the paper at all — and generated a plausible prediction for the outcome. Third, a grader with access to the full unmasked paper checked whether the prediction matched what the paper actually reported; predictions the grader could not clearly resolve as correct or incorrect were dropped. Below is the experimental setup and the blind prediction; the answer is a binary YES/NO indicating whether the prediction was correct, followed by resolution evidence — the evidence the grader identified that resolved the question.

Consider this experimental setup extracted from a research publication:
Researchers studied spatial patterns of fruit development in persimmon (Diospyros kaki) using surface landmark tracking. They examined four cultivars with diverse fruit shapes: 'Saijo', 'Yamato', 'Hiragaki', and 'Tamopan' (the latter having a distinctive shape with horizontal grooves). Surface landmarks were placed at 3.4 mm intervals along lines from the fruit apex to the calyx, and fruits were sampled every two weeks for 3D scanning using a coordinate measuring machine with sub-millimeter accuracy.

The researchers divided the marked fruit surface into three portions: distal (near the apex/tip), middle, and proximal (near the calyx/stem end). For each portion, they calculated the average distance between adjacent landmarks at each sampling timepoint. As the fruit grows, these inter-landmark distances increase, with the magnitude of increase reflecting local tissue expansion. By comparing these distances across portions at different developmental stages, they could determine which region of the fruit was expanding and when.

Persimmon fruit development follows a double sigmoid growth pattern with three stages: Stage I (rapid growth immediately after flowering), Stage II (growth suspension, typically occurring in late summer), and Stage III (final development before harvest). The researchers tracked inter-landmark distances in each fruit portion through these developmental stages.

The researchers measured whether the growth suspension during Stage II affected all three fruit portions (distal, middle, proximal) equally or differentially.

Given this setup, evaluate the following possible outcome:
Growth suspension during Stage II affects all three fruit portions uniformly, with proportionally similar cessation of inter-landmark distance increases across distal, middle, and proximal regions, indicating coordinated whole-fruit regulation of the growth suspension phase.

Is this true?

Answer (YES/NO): NO